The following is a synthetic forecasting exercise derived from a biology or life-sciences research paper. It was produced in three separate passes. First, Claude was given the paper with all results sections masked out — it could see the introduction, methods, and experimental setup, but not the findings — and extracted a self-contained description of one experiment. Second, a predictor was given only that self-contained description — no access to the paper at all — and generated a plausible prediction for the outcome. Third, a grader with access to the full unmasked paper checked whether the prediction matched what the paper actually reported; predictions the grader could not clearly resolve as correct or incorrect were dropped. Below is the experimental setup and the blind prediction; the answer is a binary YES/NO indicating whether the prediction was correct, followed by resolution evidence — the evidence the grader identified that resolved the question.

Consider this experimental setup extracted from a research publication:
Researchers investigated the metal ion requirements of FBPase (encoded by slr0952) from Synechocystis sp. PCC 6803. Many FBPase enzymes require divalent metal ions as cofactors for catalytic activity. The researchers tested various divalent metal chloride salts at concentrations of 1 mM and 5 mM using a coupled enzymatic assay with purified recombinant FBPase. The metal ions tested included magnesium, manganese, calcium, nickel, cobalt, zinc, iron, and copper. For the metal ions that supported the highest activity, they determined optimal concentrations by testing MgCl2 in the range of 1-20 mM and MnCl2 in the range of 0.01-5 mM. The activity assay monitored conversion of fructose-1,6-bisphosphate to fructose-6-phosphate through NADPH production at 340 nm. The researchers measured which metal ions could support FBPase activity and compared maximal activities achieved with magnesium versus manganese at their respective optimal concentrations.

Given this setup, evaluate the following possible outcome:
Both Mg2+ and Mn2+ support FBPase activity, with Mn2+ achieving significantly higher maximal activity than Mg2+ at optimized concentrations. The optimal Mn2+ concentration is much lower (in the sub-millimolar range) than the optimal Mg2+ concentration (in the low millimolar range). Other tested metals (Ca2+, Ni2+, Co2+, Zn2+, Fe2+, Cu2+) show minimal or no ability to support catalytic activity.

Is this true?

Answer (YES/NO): NO